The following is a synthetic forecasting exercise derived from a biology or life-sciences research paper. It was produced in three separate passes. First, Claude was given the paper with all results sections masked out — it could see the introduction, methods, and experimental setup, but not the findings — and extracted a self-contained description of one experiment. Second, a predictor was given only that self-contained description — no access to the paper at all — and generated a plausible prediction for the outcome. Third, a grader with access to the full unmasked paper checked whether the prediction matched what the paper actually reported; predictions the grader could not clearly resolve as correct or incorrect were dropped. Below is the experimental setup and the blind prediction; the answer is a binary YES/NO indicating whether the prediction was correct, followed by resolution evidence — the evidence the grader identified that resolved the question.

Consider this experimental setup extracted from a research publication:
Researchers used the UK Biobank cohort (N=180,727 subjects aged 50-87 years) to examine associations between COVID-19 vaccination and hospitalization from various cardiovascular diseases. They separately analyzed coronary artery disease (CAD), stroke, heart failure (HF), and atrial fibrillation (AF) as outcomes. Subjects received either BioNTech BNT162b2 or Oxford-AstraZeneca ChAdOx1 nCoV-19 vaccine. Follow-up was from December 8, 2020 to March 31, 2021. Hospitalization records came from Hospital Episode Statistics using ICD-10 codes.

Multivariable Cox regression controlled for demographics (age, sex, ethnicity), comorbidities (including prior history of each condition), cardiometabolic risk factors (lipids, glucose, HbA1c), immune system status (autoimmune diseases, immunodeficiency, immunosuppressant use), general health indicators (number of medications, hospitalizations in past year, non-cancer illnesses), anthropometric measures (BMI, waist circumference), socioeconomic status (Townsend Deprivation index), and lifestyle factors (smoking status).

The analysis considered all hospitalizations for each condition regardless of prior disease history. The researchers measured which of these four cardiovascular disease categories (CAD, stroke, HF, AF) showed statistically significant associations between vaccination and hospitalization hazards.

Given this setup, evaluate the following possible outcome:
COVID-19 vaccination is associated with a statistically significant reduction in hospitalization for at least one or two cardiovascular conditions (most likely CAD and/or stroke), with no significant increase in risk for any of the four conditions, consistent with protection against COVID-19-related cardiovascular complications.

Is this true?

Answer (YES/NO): YES